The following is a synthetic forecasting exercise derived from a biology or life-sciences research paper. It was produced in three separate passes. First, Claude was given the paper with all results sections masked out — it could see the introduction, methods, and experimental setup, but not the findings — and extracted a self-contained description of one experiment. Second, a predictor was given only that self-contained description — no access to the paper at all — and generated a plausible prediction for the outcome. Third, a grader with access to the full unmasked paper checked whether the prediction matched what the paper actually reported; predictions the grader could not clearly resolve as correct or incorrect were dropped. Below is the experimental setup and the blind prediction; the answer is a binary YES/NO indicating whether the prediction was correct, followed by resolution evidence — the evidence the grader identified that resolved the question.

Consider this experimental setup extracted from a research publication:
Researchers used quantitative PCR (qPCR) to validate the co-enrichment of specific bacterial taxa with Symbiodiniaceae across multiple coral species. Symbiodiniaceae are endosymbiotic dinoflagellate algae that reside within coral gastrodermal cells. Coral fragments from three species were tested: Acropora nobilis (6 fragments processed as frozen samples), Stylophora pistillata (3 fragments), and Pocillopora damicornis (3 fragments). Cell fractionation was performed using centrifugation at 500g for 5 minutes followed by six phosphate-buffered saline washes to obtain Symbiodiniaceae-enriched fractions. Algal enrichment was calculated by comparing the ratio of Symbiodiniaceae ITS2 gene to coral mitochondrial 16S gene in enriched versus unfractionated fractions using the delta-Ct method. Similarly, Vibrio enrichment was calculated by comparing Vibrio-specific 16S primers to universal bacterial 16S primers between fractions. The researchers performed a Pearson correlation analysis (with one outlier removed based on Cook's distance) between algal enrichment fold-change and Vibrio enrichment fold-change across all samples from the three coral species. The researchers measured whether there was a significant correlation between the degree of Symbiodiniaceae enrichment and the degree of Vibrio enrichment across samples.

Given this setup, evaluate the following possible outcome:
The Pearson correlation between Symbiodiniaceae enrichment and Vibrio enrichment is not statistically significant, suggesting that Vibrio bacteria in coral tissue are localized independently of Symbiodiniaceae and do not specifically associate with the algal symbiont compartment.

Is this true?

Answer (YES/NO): NO